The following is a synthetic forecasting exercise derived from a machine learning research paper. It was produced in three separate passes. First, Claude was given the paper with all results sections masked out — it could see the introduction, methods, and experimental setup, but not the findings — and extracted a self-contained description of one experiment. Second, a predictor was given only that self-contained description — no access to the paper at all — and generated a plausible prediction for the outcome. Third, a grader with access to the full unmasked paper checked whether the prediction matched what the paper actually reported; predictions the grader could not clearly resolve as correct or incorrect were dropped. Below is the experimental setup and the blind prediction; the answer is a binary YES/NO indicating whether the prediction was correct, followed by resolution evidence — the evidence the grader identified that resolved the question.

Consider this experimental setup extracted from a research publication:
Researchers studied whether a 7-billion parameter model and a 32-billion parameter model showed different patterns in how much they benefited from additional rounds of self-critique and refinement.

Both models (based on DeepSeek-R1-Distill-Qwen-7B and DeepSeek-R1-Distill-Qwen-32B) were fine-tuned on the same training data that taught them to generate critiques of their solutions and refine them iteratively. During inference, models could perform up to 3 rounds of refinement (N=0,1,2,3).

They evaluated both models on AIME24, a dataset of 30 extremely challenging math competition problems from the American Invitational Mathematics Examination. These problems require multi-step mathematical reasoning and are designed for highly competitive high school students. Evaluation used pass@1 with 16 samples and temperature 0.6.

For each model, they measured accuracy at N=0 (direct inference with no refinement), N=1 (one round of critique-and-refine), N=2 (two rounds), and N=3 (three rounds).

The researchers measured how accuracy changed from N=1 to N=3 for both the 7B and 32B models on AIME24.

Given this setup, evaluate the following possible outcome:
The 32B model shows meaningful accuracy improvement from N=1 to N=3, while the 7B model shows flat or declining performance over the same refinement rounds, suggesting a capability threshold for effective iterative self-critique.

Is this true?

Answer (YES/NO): NO